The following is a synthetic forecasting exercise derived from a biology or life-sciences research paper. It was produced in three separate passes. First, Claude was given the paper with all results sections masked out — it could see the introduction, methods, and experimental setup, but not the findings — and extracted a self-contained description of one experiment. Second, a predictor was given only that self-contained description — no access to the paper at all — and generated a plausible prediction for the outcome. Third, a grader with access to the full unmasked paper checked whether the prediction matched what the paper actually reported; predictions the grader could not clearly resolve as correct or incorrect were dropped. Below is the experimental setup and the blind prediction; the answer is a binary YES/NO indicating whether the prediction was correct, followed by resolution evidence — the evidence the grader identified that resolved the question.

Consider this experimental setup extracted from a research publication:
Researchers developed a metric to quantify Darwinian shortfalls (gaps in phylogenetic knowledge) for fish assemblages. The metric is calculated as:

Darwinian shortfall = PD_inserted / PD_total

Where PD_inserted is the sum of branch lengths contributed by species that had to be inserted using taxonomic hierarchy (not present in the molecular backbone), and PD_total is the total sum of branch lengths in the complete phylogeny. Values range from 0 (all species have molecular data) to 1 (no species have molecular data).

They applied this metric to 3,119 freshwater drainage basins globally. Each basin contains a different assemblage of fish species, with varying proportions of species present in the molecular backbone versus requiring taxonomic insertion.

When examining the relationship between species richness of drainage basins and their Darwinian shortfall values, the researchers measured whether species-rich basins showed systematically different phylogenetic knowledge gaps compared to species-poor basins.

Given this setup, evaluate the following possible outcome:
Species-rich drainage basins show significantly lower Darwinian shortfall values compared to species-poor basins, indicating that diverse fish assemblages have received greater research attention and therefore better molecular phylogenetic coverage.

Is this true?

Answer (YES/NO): NO